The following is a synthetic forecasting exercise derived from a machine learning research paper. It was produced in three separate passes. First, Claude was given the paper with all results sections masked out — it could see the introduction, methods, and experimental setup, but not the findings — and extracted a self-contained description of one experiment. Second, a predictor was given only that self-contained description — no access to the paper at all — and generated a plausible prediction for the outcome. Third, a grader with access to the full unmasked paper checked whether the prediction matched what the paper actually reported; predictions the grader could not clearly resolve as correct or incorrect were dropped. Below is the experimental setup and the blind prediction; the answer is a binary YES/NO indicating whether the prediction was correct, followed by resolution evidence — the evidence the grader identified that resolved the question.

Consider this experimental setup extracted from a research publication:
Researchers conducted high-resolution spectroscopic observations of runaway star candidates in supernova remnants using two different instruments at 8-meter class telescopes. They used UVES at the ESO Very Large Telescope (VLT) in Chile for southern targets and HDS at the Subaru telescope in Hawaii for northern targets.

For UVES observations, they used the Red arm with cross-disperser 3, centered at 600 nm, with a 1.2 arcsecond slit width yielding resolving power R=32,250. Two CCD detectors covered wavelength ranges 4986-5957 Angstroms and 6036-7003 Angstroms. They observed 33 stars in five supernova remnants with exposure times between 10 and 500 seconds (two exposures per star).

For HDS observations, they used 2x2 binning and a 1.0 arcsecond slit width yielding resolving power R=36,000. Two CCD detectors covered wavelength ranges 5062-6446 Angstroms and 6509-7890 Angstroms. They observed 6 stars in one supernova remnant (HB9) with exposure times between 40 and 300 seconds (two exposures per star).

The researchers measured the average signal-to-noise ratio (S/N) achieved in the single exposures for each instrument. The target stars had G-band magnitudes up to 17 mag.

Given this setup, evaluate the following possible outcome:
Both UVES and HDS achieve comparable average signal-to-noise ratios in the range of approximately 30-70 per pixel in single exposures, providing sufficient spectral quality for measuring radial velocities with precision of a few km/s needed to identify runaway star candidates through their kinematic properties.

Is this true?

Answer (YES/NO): NO